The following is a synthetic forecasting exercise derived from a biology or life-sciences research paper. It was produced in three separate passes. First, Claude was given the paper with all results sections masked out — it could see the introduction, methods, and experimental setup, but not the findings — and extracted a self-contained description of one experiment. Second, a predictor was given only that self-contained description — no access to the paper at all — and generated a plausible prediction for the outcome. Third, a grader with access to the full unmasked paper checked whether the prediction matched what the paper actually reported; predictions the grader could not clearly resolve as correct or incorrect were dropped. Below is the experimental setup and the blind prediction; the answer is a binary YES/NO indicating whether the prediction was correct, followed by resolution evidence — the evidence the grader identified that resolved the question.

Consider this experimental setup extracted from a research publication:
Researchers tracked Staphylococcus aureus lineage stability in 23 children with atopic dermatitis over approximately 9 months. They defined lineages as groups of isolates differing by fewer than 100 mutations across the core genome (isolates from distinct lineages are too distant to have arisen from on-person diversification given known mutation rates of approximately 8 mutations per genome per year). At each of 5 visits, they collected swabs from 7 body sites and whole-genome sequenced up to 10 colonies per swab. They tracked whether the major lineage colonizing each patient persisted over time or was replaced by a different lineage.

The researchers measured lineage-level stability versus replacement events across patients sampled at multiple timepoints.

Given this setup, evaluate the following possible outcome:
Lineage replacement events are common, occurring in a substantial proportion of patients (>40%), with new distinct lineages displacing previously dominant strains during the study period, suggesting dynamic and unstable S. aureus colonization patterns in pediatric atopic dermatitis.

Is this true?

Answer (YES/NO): NO